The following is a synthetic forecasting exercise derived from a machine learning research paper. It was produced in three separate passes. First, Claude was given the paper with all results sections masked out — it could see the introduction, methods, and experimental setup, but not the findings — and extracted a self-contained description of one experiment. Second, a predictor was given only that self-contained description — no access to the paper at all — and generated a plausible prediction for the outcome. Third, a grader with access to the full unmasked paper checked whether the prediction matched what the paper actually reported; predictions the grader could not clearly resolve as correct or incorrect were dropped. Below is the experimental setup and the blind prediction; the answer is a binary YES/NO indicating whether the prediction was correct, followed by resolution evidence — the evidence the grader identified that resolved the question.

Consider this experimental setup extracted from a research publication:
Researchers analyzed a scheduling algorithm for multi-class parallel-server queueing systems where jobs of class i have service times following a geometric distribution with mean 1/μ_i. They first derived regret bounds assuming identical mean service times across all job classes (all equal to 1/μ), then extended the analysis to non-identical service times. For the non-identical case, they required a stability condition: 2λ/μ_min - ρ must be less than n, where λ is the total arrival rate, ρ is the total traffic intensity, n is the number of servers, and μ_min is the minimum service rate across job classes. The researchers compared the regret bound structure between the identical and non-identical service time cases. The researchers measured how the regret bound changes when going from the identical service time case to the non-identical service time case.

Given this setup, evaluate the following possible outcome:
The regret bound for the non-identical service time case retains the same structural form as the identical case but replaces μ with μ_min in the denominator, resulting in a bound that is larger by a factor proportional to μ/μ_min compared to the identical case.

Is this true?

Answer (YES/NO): NO